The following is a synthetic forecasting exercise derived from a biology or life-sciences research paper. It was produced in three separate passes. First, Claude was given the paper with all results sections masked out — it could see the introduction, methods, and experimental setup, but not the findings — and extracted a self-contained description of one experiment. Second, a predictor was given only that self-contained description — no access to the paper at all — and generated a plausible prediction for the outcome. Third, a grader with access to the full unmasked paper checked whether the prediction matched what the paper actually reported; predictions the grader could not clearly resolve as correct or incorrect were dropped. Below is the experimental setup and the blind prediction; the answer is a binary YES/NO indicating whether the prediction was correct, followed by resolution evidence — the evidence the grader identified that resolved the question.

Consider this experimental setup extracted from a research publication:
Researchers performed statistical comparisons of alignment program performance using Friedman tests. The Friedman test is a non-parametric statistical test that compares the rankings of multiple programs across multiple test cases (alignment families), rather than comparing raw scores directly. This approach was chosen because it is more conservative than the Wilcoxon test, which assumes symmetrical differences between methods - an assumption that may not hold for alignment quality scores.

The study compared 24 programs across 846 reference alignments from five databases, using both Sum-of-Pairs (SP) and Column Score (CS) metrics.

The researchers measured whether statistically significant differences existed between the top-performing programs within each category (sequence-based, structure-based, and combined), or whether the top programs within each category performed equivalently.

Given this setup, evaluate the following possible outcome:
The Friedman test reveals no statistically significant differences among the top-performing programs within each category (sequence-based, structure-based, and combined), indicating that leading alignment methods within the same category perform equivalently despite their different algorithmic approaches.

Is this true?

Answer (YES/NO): NO